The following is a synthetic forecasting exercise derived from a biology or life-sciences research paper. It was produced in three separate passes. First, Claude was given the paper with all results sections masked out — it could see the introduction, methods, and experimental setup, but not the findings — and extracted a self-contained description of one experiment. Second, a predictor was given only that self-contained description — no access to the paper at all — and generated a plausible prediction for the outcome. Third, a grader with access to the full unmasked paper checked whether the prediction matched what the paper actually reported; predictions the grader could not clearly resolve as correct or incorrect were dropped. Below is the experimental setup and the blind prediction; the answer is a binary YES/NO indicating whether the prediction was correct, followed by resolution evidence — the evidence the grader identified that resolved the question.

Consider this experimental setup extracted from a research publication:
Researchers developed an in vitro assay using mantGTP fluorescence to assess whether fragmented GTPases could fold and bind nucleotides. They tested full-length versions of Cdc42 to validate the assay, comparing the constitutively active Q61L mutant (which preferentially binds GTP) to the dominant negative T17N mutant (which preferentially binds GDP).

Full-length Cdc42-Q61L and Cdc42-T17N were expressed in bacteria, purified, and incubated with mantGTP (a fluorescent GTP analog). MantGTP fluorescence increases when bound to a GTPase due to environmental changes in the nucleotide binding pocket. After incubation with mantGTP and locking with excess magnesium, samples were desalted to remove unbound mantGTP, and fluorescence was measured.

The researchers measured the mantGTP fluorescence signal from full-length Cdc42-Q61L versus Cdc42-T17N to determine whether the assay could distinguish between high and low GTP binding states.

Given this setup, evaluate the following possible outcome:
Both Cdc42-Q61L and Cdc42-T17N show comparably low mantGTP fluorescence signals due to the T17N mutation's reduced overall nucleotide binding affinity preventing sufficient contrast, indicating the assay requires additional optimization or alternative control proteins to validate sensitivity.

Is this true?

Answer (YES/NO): NO